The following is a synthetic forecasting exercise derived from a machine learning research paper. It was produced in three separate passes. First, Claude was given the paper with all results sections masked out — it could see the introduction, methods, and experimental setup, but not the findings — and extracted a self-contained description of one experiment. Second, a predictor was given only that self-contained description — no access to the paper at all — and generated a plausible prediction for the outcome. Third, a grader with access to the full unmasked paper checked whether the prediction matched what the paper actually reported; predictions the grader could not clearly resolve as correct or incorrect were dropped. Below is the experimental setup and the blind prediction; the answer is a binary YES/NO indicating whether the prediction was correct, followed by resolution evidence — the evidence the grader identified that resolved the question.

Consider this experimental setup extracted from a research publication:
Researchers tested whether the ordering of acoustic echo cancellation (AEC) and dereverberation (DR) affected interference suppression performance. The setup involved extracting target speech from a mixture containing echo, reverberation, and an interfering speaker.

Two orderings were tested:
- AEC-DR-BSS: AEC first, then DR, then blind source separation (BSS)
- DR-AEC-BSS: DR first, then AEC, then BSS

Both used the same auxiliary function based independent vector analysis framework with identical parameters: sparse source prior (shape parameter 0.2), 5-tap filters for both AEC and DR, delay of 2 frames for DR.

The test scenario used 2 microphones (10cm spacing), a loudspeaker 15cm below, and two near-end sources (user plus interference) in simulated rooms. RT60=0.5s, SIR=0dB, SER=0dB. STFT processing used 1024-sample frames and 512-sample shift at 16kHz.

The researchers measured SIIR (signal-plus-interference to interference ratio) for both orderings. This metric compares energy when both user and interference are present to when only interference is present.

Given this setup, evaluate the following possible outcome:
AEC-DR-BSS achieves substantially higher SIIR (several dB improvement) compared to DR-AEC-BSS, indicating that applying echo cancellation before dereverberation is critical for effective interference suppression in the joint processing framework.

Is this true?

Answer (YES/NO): NO